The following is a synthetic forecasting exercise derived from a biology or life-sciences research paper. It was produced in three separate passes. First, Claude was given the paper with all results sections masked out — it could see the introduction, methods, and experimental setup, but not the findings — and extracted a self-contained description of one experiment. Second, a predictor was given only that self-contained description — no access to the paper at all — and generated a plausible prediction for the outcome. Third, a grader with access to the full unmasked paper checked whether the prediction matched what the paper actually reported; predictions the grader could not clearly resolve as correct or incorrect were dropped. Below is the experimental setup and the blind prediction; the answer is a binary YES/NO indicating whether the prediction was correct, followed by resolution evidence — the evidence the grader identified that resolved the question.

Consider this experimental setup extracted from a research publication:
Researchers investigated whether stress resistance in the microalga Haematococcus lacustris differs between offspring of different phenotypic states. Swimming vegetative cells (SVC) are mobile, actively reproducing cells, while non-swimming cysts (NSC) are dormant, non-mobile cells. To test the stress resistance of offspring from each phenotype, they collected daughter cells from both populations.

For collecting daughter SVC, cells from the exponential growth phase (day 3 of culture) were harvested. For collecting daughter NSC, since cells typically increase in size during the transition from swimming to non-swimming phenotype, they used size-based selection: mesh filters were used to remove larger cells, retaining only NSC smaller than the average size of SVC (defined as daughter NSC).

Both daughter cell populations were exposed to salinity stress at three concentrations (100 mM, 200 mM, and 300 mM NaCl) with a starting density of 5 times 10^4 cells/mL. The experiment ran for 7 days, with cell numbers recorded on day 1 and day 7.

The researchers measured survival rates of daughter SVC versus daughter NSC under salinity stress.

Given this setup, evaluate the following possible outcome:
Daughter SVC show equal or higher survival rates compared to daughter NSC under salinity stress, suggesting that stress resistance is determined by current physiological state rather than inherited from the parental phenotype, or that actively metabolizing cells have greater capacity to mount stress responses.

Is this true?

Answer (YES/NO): NO